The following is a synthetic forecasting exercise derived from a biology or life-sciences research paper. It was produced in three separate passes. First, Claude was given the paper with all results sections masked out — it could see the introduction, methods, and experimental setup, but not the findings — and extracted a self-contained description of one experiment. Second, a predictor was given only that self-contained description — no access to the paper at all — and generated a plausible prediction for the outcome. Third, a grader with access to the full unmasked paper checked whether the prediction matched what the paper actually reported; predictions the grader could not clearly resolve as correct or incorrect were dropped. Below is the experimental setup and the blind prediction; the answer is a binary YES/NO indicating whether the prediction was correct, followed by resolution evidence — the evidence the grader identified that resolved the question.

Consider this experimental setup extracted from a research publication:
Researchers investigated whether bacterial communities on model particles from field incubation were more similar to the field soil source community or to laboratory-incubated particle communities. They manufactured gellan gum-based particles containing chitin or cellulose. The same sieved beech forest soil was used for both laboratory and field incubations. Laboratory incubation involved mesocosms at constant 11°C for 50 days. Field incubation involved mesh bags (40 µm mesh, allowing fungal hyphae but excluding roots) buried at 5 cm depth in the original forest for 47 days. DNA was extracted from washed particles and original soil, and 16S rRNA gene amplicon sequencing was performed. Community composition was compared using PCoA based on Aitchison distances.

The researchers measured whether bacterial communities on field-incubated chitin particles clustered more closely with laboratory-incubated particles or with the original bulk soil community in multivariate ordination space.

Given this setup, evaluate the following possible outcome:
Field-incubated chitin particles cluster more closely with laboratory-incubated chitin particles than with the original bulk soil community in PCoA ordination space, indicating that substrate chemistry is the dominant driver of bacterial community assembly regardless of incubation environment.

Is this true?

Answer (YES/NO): YES